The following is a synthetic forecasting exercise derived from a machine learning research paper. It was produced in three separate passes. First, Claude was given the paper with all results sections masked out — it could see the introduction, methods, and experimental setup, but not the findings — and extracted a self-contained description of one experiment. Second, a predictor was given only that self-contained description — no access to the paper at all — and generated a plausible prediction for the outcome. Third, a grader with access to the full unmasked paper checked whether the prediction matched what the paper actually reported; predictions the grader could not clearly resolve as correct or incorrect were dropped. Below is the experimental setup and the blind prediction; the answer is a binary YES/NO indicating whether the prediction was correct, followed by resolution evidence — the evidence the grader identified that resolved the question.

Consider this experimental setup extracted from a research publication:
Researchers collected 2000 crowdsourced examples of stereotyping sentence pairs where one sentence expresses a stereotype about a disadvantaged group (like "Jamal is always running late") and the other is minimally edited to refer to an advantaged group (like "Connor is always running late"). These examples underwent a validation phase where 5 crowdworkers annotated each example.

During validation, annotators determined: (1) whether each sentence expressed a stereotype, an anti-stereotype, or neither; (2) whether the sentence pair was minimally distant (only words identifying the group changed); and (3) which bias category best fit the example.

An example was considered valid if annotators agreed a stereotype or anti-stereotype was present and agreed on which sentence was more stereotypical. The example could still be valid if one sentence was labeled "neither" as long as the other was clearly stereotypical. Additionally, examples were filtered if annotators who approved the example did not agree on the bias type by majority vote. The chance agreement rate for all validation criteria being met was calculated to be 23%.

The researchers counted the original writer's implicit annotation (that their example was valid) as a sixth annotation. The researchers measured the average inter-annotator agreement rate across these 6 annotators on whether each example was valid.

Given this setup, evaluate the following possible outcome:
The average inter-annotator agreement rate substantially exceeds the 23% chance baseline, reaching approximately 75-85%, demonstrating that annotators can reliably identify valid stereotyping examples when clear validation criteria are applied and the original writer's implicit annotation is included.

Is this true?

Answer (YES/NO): YES